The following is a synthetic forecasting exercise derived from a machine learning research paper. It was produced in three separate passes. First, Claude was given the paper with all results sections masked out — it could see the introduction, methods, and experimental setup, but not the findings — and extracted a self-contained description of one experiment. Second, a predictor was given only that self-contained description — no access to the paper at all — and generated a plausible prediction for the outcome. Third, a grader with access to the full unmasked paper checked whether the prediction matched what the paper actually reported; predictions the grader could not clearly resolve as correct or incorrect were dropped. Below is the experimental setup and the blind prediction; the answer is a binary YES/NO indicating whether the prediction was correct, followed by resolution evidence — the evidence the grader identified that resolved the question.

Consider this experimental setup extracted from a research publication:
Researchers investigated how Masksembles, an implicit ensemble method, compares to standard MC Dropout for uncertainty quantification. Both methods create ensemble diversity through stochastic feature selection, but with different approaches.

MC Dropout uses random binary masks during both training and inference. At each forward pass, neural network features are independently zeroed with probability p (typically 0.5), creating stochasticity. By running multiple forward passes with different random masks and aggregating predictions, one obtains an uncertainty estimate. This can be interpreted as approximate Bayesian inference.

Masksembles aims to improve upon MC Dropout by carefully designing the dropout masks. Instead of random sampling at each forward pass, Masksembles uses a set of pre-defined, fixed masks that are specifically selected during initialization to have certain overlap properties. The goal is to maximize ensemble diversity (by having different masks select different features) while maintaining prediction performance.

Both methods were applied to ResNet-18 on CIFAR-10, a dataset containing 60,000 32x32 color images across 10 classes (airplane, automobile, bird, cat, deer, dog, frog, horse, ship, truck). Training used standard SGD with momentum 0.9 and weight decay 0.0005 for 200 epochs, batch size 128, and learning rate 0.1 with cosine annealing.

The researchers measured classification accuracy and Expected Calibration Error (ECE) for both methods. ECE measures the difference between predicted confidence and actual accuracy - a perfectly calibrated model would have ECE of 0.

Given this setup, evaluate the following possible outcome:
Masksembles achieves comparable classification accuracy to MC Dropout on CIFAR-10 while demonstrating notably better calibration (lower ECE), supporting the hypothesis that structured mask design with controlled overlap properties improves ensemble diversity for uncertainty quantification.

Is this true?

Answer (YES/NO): NO